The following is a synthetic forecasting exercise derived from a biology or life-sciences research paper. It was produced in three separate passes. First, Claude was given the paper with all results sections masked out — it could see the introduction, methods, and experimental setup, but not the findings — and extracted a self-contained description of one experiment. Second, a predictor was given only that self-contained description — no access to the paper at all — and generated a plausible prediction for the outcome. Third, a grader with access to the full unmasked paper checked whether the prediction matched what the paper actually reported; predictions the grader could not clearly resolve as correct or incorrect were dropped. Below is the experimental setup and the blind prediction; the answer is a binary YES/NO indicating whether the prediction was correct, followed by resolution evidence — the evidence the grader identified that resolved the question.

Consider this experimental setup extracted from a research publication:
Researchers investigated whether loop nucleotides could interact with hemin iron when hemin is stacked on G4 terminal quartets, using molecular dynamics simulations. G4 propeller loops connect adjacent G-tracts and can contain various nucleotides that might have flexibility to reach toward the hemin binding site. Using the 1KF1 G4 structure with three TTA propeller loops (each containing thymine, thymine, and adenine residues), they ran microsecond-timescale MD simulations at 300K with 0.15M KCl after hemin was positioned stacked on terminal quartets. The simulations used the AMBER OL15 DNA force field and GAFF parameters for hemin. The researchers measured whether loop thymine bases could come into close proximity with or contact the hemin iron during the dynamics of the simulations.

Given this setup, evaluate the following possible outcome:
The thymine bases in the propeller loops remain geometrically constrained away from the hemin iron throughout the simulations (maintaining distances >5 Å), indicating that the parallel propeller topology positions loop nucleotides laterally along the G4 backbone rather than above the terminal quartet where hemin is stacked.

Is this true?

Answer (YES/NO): NO